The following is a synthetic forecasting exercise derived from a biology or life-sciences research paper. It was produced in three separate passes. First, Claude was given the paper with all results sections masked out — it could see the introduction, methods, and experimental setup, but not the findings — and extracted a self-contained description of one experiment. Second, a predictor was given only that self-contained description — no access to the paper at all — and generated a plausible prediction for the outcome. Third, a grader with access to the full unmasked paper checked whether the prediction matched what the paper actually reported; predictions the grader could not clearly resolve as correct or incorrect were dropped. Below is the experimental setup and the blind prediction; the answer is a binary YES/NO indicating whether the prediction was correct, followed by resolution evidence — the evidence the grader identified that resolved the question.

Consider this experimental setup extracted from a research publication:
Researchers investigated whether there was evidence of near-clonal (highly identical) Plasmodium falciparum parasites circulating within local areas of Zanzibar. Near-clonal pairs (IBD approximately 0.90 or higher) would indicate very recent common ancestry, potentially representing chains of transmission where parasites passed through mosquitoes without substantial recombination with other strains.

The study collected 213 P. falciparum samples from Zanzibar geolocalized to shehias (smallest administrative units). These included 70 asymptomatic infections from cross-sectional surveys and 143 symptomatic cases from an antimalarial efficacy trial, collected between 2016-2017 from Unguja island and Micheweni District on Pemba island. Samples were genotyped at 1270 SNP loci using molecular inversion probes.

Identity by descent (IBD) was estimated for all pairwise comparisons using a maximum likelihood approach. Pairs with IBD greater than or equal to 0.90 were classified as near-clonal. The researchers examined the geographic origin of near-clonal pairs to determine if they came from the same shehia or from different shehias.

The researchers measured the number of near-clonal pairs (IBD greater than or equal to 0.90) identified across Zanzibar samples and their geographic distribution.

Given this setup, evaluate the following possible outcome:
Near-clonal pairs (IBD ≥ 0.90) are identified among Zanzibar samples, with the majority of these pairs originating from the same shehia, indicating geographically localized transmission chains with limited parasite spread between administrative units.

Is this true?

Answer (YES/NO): NO